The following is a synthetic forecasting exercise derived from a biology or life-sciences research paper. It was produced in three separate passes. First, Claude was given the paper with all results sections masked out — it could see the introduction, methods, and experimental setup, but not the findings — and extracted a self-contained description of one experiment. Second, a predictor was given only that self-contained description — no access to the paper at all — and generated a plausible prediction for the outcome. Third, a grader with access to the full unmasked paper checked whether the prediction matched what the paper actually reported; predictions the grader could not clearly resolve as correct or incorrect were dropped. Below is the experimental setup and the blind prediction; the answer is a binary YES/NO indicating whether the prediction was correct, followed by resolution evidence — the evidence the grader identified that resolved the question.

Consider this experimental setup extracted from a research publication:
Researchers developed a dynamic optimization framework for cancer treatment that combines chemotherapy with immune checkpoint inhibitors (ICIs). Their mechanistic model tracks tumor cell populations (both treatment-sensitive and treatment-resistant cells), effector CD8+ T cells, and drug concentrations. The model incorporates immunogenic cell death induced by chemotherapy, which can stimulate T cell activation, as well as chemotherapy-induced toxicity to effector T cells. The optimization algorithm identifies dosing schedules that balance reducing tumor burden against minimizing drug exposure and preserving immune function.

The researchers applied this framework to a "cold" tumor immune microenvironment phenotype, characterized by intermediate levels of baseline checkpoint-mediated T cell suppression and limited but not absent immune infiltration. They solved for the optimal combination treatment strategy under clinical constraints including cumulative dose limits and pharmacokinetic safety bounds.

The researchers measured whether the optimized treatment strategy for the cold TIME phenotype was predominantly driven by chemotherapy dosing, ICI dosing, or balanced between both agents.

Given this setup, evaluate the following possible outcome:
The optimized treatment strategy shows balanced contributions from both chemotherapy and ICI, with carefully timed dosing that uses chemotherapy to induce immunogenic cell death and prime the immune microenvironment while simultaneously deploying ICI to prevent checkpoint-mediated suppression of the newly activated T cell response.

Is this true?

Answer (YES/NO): NO